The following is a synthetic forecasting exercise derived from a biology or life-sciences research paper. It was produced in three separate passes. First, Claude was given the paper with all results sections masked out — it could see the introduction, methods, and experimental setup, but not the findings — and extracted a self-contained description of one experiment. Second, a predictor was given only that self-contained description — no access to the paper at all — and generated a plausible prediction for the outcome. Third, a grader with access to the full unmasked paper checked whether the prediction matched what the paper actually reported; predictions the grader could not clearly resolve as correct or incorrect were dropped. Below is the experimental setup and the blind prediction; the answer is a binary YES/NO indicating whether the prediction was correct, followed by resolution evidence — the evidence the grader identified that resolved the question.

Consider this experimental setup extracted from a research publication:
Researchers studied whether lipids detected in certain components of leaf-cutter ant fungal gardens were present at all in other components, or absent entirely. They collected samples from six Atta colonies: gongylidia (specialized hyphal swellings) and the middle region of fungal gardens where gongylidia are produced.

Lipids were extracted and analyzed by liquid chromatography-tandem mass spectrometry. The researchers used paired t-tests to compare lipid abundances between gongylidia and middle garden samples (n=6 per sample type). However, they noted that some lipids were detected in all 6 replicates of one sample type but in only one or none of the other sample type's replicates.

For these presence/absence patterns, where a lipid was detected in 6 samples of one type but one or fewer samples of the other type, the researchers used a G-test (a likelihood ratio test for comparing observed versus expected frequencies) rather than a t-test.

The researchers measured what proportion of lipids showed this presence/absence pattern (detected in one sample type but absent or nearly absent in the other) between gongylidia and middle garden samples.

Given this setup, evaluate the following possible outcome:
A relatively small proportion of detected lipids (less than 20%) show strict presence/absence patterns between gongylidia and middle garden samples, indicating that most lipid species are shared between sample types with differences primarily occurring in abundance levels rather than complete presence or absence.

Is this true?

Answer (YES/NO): YES